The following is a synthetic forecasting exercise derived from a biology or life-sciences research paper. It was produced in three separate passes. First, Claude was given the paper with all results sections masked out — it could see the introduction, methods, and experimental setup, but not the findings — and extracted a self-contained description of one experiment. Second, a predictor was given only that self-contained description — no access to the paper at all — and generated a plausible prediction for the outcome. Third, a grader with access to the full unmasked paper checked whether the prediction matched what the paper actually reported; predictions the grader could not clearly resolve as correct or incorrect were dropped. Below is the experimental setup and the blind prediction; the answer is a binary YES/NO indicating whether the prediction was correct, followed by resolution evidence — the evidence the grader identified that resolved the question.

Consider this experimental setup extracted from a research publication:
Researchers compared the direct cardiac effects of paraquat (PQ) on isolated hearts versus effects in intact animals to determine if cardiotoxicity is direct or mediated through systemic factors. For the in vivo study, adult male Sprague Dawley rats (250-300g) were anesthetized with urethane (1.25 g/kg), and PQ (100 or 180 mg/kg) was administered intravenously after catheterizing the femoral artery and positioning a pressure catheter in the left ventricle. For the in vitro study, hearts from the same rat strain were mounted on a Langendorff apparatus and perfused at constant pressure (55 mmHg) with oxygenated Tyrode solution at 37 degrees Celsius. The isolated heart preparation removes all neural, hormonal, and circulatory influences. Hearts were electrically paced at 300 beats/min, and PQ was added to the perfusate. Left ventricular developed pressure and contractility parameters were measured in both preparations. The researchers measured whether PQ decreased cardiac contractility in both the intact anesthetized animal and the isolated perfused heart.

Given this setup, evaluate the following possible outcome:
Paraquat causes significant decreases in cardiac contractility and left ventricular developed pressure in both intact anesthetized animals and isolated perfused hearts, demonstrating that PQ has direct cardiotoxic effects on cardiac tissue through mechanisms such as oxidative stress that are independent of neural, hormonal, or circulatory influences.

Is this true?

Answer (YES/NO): YES